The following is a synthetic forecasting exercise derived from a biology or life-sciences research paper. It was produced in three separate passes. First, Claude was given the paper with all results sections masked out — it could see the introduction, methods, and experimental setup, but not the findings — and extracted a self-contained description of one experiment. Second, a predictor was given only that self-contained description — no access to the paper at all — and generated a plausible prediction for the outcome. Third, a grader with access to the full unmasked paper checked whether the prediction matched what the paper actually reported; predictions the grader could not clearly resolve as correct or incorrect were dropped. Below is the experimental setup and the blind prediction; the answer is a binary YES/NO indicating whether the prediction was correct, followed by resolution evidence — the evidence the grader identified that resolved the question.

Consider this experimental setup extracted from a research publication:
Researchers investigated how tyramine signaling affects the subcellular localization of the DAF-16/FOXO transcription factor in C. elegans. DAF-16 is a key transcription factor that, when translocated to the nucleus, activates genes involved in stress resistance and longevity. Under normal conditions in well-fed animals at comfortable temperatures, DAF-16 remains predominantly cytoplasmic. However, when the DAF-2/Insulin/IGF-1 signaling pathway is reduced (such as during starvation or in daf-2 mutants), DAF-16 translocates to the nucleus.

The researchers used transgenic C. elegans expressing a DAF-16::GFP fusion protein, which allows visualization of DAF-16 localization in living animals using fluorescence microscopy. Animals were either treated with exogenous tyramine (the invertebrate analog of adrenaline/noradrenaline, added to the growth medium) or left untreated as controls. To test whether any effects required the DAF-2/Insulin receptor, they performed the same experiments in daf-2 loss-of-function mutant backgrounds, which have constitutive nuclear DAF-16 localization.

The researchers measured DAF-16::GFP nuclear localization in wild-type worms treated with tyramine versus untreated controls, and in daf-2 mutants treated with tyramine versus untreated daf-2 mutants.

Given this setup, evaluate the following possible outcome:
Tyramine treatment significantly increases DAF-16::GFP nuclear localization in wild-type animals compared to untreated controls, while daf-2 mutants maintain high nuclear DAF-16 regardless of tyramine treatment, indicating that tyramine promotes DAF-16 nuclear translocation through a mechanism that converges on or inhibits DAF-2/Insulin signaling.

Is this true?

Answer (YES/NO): NO